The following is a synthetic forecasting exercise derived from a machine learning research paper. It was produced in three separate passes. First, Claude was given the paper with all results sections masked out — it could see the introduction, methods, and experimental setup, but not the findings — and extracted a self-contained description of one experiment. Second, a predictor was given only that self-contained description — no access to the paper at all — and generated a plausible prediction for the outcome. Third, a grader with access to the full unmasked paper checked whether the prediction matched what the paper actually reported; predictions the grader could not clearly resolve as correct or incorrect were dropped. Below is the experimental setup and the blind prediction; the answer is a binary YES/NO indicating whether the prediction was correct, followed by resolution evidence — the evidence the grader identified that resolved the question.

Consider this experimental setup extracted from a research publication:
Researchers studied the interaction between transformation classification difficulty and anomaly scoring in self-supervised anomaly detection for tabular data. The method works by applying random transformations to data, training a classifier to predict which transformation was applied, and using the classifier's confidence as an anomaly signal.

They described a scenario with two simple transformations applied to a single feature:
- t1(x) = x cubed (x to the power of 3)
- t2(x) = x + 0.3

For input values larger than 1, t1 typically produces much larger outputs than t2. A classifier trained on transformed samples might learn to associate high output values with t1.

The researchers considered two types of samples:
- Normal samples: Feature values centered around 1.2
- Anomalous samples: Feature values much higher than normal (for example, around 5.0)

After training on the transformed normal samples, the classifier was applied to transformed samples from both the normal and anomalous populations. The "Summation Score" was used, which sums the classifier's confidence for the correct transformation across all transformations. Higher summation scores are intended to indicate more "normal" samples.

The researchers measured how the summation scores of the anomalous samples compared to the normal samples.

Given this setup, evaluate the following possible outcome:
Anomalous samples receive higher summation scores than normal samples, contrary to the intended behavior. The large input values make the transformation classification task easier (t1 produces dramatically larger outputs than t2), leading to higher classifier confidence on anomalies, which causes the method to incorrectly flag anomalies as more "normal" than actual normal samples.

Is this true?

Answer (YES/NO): YES